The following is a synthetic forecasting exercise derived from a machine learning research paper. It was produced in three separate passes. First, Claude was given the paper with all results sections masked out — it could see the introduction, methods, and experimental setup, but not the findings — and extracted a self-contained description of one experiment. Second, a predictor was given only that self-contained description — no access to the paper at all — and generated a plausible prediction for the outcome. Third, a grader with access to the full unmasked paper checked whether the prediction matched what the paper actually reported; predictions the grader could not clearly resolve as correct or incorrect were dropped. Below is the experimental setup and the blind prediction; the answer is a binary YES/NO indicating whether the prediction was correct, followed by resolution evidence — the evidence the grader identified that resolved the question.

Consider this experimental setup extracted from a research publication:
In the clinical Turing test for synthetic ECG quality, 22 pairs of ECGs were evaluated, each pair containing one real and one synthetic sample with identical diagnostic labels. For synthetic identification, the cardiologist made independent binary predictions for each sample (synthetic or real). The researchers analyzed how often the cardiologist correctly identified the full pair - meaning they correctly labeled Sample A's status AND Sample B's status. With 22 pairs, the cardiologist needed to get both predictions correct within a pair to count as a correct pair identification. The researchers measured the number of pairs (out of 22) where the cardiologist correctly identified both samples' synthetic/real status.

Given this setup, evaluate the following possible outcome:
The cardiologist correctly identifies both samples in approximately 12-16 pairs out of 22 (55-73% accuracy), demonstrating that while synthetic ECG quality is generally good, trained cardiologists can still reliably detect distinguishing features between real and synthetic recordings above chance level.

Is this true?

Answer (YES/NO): NO